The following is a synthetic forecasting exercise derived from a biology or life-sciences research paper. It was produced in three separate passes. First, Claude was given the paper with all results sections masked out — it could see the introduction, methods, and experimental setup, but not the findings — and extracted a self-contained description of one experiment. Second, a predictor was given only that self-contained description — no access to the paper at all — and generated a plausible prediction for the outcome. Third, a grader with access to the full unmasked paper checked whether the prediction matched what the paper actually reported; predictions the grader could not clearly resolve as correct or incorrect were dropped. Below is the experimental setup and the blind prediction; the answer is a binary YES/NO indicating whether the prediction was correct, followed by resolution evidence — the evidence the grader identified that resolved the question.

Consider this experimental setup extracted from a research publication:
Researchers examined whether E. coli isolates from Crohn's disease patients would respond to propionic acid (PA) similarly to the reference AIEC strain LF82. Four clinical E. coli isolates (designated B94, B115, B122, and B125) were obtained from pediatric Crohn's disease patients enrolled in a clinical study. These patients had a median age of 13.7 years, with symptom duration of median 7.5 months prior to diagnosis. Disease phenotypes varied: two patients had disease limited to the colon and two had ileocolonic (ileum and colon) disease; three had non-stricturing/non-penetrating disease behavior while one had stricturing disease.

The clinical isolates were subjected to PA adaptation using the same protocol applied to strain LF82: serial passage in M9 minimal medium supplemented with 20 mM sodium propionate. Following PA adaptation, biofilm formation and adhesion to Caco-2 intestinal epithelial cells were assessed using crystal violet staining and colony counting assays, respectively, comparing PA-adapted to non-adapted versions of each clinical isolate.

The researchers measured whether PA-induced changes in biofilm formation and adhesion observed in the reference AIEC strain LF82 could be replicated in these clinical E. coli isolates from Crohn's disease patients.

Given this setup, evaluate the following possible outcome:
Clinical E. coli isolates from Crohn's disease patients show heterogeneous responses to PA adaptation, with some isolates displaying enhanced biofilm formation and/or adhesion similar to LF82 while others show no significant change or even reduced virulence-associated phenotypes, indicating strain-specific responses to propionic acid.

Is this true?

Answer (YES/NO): NO